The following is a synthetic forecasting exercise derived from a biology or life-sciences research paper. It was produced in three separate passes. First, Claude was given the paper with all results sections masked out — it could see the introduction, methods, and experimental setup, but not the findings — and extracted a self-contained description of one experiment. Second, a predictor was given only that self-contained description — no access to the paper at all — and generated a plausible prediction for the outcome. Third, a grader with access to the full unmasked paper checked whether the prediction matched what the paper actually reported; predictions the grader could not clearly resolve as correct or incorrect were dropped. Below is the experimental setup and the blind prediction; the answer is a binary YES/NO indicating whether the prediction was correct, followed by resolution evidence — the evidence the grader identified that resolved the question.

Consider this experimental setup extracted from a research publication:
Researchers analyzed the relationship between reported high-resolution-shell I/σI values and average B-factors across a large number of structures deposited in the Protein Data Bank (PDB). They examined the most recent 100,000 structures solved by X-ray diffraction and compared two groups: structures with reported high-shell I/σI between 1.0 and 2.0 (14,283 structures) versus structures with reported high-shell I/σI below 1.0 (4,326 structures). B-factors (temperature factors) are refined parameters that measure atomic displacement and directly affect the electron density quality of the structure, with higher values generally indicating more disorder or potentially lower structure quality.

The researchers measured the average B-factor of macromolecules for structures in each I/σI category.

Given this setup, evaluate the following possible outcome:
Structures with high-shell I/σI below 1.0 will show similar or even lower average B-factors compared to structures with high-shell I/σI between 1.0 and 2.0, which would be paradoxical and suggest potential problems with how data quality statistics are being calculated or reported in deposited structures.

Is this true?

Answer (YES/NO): NO